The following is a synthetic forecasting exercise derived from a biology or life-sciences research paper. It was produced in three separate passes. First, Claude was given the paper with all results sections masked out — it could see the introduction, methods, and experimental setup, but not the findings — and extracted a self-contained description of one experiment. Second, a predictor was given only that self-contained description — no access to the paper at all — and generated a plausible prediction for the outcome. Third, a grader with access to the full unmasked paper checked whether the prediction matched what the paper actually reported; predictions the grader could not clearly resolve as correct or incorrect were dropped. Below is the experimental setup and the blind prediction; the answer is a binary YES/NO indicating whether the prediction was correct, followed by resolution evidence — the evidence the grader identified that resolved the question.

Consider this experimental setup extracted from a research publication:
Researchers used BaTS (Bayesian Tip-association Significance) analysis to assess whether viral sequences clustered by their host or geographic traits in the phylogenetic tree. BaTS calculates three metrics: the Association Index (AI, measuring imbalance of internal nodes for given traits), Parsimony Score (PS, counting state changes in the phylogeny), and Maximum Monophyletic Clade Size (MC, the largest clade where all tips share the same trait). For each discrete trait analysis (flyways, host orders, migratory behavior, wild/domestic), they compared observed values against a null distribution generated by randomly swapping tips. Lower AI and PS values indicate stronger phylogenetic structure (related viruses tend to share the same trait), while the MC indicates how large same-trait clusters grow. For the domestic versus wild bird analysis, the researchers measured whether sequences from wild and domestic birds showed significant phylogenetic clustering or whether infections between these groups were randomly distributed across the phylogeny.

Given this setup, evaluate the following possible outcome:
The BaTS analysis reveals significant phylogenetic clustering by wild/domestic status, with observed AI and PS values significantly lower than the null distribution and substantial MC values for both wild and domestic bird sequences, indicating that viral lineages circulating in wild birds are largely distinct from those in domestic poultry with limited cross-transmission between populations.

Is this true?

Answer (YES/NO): NO